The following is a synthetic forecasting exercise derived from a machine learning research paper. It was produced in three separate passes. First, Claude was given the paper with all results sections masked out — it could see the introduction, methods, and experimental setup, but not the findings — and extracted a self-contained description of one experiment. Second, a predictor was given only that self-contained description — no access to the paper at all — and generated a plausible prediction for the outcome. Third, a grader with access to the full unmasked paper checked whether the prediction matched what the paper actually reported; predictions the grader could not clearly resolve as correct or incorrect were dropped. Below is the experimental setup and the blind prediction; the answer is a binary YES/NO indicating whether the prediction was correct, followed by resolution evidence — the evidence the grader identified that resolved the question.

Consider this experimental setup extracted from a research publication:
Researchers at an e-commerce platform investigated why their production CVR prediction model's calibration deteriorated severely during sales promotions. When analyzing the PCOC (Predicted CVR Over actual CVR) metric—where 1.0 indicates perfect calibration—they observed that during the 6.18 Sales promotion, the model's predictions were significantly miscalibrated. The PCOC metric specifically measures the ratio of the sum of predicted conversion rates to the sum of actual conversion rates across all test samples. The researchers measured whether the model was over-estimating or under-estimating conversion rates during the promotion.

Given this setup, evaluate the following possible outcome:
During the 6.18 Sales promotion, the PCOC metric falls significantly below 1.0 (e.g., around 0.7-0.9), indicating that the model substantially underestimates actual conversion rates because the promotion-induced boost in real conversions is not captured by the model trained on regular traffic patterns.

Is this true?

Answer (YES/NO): NO